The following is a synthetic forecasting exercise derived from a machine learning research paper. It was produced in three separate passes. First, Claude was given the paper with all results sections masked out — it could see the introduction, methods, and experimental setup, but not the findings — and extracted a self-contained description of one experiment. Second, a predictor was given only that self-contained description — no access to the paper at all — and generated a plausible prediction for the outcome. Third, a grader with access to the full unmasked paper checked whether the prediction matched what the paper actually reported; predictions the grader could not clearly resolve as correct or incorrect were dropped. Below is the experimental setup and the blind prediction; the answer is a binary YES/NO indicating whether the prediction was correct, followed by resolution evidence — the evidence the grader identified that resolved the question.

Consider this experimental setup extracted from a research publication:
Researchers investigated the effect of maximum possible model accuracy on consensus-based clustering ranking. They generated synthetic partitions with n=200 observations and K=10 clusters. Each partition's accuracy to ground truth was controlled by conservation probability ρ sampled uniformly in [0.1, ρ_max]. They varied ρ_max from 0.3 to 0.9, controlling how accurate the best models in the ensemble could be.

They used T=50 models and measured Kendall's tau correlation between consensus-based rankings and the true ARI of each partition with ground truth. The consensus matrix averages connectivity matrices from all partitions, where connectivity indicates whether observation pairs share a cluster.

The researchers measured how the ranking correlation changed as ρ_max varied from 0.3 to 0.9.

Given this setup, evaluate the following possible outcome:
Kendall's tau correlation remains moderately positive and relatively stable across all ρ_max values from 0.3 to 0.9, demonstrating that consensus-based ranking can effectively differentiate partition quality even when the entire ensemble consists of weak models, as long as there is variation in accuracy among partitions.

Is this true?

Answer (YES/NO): NO